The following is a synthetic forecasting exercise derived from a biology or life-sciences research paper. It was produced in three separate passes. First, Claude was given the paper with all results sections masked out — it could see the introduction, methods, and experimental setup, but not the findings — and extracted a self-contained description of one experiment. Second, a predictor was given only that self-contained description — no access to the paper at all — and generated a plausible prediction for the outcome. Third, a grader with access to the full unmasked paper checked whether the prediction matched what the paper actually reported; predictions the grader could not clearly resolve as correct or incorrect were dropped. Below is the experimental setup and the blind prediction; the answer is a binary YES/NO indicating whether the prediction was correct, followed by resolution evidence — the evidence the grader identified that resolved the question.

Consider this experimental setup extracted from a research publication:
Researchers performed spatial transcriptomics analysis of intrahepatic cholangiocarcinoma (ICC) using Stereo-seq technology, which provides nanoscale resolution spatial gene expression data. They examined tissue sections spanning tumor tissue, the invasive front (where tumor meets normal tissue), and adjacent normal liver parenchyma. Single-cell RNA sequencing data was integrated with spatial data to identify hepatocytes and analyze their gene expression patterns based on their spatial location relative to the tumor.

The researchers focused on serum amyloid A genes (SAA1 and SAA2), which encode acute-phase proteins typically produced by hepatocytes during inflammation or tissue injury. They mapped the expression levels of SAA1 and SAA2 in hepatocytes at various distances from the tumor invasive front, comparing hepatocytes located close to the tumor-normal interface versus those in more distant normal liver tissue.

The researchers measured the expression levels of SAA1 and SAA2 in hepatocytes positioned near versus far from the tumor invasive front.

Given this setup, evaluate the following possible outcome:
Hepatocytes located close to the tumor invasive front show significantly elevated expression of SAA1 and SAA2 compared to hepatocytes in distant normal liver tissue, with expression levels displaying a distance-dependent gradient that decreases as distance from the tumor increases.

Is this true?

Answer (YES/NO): YES